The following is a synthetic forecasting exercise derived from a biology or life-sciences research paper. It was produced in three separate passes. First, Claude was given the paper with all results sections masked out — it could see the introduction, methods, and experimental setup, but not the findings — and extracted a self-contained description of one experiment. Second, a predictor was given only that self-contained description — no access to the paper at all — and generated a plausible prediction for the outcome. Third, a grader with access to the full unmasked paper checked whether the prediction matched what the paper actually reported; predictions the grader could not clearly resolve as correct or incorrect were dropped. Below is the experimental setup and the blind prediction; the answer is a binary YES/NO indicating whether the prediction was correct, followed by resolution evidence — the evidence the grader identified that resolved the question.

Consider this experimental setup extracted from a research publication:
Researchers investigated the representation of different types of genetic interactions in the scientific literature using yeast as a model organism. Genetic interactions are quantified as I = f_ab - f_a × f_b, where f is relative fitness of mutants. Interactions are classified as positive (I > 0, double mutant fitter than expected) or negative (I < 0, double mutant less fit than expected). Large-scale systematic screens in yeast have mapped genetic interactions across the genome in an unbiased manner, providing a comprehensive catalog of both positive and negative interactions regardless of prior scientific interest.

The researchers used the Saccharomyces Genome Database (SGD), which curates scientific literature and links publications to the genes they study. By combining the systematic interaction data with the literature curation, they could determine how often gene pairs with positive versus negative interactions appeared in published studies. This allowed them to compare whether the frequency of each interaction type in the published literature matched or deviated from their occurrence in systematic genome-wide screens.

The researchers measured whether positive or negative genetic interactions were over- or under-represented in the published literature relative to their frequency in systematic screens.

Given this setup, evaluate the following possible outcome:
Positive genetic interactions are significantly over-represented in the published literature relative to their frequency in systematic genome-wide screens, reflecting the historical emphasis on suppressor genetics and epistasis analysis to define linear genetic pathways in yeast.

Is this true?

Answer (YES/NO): NO